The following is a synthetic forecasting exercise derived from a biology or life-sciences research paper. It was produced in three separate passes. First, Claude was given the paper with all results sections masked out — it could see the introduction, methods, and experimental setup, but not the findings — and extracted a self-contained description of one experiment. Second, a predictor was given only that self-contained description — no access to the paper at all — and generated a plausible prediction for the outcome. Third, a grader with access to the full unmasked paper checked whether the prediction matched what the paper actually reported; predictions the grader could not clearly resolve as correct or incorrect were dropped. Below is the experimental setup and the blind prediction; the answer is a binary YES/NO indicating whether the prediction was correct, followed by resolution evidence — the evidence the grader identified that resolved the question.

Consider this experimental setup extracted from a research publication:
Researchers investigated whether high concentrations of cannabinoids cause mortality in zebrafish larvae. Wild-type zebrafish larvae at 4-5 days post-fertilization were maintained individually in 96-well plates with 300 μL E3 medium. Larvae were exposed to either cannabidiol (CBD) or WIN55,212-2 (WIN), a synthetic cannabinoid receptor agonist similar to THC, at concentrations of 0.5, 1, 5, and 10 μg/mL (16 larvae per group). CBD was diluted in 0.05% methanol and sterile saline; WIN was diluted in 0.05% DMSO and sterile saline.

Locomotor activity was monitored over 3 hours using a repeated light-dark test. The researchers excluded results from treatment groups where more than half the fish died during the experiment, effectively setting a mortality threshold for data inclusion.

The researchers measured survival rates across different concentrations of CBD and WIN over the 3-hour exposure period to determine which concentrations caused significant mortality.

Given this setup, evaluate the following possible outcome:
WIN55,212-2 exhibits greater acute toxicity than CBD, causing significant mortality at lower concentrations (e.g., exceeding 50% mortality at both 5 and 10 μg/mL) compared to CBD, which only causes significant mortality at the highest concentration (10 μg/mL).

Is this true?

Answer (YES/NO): NO